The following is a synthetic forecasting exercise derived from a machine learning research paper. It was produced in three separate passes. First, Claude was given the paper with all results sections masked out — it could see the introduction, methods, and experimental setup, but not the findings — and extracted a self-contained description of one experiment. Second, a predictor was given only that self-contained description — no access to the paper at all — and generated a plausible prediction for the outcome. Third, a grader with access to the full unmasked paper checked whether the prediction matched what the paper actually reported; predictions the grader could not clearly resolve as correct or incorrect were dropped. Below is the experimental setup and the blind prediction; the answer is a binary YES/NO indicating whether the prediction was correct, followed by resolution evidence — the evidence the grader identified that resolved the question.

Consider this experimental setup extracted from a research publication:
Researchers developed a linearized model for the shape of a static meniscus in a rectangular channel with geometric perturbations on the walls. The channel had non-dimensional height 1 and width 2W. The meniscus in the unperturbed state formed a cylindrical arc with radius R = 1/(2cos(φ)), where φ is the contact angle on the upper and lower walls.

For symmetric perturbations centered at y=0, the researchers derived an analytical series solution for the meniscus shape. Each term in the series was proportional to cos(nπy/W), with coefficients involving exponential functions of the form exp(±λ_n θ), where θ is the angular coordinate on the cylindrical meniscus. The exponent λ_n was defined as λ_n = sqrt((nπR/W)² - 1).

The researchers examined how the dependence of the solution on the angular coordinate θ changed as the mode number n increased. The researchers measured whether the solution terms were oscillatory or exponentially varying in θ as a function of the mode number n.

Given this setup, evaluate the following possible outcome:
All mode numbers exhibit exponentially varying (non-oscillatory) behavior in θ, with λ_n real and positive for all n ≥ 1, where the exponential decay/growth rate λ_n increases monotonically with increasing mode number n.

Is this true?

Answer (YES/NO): NO